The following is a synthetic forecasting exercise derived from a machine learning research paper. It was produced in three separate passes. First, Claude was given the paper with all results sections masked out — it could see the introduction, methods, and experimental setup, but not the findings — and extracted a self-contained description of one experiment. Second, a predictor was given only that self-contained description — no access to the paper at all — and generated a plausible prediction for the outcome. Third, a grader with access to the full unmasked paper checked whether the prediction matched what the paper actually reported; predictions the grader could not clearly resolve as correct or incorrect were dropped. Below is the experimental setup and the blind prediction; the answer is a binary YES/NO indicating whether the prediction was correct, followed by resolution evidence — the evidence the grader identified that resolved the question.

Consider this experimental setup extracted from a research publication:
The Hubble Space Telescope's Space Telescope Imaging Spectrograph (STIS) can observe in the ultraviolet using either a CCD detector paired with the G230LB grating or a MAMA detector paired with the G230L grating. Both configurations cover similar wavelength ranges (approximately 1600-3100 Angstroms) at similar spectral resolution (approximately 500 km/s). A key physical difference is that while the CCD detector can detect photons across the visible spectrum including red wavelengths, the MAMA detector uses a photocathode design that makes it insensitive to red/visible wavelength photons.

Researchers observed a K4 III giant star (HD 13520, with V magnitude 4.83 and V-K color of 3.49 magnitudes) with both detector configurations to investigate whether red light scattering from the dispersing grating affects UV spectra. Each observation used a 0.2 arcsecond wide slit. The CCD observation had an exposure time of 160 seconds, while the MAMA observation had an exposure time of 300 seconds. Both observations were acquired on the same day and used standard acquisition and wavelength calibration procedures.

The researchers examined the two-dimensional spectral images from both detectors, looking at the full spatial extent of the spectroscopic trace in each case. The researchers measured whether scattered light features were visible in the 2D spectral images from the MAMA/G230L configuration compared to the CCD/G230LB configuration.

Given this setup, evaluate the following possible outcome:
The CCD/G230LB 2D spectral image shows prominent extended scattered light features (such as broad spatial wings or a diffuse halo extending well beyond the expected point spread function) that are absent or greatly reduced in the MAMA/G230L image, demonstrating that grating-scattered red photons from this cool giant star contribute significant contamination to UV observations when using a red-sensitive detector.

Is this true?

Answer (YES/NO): NO